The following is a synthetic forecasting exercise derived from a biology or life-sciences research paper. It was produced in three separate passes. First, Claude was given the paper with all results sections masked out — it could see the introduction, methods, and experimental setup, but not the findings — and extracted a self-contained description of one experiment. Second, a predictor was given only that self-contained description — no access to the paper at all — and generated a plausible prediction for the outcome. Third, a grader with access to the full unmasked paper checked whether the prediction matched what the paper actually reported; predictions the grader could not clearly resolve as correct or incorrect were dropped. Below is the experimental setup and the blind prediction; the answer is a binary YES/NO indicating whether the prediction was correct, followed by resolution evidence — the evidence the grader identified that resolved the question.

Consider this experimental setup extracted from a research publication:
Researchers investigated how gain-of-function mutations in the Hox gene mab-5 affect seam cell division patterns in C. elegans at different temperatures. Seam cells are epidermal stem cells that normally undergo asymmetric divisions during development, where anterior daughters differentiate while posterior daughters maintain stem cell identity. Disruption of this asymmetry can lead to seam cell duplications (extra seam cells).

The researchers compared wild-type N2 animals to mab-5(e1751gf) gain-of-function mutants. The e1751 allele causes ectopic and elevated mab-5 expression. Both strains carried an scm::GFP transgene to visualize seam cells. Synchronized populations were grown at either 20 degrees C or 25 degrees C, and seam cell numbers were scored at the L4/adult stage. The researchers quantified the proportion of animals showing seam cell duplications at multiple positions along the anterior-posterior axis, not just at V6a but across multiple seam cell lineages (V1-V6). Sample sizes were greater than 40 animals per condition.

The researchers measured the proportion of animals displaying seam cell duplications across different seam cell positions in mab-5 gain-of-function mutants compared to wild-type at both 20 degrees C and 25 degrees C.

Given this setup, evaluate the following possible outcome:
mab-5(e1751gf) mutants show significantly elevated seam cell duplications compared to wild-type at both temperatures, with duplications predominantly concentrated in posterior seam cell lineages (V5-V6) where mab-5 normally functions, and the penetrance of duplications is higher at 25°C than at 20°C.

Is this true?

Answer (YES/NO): NO